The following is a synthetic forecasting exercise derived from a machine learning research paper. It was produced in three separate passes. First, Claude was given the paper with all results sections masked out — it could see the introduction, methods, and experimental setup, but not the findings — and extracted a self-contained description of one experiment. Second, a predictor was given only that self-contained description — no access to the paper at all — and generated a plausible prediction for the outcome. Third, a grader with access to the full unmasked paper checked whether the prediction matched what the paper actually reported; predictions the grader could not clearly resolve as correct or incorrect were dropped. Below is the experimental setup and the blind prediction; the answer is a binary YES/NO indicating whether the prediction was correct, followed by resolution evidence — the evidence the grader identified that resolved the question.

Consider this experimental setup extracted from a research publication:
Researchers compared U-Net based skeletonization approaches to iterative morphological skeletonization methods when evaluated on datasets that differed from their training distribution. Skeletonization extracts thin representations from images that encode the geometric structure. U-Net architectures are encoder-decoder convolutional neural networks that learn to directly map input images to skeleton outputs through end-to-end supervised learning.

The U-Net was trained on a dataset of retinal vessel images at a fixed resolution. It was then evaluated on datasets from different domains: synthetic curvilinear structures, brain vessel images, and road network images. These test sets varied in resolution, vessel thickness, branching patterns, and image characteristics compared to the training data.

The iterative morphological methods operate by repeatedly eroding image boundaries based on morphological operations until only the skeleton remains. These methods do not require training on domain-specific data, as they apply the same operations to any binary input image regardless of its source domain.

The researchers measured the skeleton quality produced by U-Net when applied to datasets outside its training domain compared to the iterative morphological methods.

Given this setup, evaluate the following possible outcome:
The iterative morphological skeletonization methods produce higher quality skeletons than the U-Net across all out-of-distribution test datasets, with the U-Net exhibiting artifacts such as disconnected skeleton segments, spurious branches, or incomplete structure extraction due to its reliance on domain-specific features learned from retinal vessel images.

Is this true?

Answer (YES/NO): NO